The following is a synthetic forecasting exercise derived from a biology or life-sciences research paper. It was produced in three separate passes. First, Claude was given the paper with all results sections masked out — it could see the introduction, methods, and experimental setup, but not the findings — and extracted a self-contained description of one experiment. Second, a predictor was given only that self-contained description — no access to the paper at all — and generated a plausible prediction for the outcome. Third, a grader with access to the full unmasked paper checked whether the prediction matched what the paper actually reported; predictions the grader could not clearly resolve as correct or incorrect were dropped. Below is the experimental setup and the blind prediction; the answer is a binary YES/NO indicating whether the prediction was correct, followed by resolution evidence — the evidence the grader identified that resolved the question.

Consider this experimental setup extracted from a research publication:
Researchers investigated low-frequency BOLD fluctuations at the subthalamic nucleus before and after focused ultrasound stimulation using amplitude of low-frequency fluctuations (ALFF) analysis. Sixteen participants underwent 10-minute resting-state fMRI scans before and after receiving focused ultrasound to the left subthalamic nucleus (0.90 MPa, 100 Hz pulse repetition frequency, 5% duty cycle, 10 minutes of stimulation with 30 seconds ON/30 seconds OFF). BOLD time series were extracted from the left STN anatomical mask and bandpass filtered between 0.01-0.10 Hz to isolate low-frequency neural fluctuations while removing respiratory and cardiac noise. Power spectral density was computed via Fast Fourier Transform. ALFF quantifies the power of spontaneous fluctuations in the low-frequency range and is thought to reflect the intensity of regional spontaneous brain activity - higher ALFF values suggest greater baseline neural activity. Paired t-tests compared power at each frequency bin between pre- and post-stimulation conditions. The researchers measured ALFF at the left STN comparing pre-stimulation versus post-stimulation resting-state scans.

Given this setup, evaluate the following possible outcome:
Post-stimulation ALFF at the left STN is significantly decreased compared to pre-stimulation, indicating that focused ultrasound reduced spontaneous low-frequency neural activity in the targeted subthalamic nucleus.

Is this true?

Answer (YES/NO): NO